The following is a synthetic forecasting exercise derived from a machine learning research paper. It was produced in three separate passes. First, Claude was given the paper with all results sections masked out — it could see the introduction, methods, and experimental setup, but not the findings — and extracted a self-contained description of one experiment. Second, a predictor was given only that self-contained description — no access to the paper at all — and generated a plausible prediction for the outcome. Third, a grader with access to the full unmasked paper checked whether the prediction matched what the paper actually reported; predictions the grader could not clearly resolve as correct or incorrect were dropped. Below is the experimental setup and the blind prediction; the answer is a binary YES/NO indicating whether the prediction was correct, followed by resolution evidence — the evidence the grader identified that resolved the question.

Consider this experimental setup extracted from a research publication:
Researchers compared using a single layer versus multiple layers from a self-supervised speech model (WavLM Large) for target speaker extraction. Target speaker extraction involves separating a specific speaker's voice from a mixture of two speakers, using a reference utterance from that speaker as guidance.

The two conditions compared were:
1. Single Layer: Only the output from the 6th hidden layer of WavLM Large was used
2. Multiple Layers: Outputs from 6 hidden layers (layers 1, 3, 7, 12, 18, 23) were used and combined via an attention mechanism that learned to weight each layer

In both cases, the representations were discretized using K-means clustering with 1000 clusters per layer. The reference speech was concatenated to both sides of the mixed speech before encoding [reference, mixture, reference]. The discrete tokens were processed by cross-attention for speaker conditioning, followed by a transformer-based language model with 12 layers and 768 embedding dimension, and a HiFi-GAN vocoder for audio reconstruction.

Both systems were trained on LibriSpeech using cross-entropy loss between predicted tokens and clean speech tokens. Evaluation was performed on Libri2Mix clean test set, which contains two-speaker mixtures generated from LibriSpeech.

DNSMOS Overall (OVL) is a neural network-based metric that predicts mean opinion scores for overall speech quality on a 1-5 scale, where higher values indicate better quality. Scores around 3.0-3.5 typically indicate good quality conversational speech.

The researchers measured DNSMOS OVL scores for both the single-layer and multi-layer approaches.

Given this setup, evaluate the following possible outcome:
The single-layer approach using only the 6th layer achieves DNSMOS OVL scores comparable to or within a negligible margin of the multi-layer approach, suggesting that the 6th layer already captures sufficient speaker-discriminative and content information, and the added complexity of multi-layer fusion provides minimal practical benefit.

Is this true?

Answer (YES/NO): NO